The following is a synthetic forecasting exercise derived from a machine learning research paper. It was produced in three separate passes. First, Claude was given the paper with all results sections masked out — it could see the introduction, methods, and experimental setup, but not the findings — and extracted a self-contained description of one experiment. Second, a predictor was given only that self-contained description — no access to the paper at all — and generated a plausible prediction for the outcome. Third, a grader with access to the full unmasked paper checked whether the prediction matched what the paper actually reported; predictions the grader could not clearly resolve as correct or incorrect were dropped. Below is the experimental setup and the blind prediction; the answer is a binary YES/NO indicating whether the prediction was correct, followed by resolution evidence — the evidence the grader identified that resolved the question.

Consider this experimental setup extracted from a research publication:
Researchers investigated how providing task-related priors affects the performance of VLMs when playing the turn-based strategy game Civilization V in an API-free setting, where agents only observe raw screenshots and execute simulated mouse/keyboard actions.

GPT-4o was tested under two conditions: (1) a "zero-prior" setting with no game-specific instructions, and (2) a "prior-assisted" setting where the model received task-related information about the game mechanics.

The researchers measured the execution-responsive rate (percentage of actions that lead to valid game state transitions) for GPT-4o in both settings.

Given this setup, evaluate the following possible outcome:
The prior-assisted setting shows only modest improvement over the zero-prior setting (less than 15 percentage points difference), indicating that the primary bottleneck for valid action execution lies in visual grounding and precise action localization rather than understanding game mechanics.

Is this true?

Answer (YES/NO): NO